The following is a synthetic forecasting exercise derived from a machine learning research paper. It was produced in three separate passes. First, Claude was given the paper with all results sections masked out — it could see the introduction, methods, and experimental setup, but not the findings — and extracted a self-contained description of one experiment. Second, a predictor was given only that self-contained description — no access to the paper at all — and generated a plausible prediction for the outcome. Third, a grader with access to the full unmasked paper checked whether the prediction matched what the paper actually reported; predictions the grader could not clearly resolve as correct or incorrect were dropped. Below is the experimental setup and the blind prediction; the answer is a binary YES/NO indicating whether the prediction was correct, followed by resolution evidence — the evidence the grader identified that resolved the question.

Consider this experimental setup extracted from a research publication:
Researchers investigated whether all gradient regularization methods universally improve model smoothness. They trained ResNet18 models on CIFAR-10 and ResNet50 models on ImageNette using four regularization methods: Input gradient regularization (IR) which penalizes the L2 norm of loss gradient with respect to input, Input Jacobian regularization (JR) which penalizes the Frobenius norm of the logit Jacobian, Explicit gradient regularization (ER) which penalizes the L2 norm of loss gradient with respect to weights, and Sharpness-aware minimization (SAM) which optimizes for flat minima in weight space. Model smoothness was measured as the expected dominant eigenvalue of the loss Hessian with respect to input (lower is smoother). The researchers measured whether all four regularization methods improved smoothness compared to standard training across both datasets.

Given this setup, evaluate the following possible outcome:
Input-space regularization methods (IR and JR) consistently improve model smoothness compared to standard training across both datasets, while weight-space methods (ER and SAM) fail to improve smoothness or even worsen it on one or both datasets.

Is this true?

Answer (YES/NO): NO